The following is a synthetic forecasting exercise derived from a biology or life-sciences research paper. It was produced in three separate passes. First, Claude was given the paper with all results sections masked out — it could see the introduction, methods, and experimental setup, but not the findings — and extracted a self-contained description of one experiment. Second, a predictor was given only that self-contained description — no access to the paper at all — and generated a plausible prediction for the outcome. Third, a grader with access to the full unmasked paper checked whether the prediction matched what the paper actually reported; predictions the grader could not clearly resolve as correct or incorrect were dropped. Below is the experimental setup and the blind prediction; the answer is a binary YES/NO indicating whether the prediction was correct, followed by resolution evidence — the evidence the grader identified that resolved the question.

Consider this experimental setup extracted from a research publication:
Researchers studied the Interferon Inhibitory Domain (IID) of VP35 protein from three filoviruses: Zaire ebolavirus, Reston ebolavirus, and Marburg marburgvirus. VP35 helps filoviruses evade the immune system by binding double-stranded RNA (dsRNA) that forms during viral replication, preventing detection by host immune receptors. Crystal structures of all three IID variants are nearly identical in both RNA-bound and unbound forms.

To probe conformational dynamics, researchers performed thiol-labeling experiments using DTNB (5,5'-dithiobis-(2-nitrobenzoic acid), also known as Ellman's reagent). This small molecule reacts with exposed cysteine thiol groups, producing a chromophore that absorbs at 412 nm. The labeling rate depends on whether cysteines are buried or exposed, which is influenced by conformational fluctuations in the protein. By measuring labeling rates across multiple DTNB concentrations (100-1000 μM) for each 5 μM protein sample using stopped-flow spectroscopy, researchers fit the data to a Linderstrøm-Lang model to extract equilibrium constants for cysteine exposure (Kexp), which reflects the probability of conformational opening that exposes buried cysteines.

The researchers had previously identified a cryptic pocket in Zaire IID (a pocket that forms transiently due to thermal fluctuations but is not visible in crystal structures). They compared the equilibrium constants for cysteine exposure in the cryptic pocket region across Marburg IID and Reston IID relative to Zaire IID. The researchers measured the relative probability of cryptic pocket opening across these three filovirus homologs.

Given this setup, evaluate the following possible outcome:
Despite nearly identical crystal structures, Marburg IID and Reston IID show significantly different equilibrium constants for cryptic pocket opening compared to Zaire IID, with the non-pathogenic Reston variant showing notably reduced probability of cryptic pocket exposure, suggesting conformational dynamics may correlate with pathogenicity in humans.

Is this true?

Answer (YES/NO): NO